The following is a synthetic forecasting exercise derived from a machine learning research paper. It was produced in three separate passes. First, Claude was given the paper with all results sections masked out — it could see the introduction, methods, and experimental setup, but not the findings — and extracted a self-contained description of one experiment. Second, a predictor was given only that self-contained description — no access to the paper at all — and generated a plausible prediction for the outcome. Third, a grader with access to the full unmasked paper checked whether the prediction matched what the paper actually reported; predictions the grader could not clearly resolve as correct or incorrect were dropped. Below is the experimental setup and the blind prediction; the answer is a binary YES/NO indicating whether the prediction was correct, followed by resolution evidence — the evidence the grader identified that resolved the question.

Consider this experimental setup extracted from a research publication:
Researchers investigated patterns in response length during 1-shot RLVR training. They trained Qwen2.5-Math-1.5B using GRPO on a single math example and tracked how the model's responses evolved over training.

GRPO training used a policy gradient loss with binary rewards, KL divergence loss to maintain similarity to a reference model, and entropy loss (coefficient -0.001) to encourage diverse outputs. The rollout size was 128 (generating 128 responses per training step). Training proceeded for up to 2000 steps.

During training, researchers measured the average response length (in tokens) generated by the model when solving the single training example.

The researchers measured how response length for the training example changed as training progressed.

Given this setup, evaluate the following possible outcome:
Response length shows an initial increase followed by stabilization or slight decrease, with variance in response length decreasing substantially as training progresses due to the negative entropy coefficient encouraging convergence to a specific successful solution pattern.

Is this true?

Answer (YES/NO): NO